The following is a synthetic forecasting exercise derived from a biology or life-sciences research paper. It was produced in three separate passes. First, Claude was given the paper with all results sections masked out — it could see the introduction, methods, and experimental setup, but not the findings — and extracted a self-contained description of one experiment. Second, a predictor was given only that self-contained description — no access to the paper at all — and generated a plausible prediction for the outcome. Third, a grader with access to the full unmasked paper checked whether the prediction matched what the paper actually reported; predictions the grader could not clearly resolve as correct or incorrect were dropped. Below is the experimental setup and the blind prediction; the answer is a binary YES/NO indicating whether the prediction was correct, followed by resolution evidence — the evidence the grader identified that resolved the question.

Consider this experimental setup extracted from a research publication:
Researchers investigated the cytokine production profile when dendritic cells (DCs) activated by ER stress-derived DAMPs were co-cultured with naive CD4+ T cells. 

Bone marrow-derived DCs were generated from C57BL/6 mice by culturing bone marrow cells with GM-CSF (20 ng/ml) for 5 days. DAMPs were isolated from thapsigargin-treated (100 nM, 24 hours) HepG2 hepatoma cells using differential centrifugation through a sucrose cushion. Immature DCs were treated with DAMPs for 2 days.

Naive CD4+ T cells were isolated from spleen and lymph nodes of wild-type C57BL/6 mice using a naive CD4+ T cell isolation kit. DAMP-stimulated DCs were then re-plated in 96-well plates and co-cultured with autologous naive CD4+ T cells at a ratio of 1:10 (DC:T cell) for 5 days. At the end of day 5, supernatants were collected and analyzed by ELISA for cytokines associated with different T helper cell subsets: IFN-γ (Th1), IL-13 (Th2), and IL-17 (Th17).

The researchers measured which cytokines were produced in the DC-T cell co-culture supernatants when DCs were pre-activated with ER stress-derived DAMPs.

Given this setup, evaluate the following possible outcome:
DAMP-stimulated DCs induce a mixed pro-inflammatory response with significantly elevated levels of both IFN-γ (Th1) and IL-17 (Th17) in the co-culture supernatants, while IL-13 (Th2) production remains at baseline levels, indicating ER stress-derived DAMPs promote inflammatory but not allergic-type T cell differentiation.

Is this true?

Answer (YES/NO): NO